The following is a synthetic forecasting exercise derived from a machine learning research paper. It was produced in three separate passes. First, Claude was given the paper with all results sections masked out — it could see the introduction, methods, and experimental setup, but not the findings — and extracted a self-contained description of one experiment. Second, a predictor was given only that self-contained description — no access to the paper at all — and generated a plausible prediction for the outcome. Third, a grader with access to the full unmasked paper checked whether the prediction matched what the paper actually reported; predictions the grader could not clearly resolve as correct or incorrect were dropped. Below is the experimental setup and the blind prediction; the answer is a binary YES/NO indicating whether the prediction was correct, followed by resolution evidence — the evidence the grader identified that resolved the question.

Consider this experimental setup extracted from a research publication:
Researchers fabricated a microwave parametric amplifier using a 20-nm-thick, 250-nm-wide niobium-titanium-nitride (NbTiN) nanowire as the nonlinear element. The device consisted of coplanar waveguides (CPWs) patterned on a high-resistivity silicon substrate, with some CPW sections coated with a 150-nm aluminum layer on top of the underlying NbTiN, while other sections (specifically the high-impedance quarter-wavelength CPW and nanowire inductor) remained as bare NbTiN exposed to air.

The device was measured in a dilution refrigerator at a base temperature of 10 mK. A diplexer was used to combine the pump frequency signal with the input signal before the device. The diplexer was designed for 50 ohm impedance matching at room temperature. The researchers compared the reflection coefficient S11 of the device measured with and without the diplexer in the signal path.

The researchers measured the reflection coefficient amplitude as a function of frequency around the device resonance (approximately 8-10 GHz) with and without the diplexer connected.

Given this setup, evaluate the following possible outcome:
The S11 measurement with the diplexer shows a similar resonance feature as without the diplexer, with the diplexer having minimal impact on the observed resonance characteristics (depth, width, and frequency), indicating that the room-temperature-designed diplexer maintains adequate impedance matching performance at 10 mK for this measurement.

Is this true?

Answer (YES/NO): NO